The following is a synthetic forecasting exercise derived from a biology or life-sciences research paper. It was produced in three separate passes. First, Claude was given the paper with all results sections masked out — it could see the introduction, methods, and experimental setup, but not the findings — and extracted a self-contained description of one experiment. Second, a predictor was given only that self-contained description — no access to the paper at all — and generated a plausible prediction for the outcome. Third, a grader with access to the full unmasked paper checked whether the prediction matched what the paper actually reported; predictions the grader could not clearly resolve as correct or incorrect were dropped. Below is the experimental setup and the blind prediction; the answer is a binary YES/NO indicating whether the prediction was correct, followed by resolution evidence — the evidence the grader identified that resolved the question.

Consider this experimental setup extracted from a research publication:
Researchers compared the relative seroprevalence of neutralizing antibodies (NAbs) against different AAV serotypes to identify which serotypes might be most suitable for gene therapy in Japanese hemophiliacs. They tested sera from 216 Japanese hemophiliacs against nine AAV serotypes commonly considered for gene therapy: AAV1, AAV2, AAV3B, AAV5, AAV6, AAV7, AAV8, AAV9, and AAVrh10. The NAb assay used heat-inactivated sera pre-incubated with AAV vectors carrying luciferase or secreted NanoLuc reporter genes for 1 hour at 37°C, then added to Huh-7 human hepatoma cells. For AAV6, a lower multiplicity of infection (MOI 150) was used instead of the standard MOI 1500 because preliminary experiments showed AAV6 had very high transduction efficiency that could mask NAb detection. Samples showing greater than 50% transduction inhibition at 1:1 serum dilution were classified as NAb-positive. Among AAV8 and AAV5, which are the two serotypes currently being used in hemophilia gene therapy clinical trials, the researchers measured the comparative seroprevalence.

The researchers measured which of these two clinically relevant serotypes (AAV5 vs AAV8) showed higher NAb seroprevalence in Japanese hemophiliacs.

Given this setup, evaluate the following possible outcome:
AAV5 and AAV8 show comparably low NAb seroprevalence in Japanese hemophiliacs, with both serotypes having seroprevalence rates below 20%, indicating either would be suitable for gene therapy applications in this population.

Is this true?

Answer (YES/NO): NO